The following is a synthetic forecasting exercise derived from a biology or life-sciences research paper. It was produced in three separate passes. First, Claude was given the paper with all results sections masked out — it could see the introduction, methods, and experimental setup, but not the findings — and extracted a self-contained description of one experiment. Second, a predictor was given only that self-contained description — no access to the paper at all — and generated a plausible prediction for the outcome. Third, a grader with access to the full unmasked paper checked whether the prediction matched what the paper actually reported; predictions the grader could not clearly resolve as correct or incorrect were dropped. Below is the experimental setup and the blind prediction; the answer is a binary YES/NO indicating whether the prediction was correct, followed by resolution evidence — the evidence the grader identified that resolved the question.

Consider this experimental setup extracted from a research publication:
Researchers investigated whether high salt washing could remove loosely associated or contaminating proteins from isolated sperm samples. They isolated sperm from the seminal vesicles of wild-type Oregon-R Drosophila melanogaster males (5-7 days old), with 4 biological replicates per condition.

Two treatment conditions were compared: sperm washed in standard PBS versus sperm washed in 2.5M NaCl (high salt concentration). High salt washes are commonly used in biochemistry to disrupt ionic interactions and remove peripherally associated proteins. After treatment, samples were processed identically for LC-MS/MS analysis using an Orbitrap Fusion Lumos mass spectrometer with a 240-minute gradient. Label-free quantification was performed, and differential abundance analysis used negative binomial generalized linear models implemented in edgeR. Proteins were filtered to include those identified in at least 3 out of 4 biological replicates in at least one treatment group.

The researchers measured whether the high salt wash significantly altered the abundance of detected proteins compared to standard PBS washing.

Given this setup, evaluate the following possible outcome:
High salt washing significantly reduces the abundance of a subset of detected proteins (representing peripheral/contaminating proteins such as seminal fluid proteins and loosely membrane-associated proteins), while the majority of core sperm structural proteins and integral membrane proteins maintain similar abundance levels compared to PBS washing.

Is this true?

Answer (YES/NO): NO